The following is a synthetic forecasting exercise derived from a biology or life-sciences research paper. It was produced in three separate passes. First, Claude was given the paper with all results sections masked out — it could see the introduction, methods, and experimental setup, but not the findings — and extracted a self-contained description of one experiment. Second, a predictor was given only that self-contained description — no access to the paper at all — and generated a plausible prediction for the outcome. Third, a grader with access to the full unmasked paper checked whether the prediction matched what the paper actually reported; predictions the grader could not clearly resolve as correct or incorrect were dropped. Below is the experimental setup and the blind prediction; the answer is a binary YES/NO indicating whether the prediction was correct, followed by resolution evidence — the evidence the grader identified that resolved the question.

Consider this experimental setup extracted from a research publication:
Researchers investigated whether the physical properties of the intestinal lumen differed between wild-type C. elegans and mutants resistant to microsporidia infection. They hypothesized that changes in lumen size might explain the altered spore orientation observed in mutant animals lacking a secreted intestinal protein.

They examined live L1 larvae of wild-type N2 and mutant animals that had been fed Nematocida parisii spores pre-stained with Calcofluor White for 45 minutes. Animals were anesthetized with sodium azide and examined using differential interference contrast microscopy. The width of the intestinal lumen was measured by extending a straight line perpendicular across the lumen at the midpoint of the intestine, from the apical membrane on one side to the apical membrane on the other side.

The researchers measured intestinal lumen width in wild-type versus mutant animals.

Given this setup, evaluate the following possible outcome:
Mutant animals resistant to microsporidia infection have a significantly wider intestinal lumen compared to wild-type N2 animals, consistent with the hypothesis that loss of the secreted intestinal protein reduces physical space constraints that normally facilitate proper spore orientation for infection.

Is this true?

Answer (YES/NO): NO